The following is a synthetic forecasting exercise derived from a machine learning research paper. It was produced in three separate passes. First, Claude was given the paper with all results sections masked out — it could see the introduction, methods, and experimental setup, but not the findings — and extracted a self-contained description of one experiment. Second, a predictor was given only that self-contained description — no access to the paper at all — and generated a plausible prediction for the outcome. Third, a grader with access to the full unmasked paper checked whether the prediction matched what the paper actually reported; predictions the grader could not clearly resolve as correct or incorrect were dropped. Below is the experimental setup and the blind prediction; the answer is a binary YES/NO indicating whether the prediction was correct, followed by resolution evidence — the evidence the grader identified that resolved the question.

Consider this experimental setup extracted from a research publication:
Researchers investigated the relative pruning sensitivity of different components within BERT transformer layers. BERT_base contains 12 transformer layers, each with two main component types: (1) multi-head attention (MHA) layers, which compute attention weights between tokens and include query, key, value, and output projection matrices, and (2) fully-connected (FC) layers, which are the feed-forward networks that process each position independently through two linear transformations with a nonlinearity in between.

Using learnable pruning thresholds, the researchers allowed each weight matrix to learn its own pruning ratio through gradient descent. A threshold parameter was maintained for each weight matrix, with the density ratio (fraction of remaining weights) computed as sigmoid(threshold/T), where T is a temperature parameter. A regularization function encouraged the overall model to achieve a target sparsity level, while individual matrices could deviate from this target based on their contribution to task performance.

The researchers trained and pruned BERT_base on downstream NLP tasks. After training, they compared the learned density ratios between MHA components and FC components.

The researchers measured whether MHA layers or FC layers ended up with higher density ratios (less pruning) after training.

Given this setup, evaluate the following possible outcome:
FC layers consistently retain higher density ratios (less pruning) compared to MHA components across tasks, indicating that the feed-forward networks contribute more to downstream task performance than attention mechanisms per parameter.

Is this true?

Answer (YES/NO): NO